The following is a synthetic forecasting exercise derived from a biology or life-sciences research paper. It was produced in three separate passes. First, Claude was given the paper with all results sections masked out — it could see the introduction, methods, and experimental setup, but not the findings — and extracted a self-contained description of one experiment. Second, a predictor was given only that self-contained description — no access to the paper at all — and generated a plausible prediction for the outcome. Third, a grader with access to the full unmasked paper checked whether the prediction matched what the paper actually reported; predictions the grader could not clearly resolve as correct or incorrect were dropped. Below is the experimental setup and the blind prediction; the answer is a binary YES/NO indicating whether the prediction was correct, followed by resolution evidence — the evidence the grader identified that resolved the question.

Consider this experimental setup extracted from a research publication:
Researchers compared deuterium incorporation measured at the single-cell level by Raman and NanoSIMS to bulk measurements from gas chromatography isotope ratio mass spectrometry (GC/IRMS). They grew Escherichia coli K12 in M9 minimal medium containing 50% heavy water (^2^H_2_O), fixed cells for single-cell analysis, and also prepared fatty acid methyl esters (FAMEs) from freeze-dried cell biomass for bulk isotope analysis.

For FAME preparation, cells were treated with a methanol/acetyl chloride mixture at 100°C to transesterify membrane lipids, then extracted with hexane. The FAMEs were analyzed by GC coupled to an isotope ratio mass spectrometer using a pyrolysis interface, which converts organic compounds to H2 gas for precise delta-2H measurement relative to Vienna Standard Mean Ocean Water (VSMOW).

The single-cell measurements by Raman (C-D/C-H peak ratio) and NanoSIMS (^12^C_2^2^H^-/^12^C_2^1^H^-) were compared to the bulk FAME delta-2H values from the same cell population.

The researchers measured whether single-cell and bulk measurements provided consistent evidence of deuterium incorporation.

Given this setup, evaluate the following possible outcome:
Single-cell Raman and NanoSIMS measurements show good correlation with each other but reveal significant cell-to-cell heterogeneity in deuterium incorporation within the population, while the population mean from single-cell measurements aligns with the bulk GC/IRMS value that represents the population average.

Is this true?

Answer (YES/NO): NO